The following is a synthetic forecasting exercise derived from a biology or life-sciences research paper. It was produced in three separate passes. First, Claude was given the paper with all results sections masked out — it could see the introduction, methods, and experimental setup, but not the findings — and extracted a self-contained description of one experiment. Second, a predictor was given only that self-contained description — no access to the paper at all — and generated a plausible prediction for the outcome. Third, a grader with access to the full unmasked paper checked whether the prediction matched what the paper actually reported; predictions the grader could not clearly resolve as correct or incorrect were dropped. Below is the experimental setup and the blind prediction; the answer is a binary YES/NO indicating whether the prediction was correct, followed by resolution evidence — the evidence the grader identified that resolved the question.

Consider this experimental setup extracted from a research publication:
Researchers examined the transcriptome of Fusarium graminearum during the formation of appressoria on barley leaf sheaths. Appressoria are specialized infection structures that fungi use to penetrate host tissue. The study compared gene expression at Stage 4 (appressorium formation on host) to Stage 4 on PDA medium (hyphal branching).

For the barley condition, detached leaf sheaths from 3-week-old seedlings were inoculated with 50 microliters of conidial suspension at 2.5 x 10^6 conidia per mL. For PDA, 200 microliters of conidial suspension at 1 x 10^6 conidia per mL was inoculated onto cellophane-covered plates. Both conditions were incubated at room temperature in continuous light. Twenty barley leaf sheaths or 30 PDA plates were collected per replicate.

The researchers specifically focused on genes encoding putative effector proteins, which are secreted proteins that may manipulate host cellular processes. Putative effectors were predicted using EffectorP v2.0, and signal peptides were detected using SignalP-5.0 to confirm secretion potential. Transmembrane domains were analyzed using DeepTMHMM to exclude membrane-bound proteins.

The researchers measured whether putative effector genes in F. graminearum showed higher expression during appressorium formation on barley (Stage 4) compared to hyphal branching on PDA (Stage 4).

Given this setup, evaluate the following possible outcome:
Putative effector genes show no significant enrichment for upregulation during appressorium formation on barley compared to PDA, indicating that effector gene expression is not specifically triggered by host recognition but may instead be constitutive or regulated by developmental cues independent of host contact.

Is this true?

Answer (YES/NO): NO